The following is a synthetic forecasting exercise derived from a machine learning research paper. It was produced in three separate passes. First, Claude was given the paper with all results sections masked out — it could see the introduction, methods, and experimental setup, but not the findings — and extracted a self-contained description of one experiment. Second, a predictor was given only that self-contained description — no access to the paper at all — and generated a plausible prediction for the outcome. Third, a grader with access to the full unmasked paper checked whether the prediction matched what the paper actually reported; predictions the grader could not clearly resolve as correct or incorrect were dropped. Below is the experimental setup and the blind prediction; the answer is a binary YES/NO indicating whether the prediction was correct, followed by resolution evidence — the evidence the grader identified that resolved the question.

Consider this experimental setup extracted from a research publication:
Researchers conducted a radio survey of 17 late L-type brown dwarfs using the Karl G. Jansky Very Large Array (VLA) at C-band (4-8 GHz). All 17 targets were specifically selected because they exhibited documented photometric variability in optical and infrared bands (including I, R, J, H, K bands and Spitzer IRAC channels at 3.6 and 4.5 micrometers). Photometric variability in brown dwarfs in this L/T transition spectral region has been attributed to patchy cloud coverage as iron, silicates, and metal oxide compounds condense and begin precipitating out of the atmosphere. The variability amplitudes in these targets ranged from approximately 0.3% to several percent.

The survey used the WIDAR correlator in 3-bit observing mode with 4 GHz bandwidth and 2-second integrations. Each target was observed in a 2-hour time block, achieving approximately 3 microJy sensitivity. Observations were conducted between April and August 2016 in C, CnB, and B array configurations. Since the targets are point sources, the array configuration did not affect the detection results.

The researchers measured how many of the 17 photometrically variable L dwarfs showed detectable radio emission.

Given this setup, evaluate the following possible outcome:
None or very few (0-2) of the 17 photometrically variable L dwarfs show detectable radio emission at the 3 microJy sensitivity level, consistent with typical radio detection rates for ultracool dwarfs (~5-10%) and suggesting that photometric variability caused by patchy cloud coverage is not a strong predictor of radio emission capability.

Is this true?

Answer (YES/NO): YES